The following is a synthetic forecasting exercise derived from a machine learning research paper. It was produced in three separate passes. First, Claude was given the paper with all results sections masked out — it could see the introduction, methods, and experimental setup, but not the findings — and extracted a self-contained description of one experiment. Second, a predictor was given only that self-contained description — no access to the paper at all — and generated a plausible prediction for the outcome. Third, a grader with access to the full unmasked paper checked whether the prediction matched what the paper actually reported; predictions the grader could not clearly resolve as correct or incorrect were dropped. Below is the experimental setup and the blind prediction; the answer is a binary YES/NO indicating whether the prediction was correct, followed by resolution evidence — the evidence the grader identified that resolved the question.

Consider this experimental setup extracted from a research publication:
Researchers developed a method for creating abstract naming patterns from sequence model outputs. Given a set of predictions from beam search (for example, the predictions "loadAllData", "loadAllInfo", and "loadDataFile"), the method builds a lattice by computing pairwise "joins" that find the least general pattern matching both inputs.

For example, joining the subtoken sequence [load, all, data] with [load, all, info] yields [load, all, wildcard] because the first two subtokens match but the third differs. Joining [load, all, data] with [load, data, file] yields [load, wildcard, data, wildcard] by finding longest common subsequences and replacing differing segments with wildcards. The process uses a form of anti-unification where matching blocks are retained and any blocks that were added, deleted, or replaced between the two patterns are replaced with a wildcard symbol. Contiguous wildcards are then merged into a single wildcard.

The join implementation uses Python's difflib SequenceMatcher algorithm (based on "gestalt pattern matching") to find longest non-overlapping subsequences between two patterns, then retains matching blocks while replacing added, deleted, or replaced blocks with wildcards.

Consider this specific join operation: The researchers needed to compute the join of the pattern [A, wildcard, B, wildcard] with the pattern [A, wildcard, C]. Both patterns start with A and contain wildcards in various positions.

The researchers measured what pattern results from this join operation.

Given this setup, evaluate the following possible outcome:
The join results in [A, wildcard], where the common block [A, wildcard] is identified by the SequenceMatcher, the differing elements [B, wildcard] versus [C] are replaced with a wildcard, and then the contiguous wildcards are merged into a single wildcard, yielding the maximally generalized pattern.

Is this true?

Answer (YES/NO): YES